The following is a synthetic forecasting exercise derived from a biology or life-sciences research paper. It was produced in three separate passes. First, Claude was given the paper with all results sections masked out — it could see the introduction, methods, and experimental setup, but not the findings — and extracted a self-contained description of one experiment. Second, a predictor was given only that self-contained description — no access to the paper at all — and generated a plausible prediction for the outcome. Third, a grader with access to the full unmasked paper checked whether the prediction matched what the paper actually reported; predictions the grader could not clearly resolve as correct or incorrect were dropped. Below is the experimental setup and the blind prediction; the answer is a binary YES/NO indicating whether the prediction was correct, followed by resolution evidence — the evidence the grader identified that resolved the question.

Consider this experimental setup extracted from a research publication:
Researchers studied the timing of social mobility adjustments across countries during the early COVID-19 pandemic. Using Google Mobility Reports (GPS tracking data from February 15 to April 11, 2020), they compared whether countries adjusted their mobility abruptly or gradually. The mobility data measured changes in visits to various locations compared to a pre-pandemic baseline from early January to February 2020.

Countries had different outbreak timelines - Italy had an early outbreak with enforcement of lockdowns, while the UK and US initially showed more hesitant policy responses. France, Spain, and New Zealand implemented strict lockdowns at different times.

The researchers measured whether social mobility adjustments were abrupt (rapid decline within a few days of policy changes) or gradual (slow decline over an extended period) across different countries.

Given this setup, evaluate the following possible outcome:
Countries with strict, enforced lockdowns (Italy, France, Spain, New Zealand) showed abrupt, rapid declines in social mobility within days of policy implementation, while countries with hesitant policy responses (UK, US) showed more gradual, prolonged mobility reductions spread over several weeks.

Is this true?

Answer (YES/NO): NO